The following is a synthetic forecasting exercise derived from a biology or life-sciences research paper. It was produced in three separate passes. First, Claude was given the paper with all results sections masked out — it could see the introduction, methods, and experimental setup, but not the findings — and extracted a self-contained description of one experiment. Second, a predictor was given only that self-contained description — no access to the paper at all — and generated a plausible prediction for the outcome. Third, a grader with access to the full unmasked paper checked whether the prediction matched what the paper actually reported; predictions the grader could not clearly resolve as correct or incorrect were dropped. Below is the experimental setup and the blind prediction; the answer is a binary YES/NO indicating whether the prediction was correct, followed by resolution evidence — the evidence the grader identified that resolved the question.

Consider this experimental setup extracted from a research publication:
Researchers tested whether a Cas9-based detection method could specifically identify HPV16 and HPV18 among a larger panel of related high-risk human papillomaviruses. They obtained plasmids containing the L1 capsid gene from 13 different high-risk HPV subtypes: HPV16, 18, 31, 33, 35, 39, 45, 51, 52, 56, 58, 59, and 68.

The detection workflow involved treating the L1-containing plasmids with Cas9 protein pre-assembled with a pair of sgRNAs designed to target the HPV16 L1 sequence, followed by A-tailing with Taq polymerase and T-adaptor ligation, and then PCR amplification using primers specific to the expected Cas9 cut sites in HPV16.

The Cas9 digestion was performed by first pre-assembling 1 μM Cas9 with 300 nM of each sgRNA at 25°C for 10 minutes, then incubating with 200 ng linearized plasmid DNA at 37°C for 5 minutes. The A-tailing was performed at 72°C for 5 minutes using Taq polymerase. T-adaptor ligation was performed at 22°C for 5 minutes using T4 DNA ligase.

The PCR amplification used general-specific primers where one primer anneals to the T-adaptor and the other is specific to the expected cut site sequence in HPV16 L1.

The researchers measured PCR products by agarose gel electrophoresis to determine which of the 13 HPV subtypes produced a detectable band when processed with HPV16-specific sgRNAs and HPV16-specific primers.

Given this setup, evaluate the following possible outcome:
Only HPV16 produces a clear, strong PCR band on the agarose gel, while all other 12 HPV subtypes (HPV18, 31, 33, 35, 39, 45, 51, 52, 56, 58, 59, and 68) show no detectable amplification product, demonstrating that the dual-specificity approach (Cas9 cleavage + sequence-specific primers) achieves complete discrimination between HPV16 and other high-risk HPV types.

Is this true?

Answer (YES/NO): YES